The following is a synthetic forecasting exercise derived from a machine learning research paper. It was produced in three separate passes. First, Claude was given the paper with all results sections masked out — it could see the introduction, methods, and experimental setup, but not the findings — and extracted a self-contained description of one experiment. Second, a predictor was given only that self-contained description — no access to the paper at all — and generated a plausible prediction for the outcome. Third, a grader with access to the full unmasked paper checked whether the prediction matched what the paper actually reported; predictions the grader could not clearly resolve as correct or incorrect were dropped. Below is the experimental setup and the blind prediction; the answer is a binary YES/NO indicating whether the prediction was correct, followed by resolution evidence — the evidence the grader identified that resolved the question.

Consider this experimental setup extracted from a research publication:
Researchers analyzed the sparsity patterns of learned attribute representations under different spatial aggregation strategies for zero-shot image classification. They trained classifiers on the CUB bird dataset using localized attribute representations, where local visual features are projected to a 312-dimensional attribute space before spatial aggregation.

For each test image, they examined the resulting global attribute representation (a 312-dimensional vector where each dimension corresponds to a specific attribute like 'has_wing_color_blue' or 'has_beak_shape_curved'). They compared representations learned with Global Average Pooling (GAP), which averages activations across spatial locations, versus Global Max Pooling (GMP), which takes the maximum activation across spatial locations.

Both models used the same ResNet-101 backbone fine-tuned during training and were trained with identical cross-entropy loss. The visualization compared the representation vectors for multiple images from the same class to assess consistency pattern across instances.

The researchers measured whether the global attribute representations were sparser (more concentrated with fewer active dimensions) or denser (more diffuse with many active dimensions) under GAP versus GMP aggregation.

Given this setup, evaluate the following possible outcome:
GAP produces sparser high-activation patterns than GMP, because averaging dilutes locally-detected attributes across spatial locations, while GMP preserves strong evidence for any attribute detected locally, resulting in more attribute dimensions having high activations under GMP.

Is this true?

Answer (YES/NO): NO